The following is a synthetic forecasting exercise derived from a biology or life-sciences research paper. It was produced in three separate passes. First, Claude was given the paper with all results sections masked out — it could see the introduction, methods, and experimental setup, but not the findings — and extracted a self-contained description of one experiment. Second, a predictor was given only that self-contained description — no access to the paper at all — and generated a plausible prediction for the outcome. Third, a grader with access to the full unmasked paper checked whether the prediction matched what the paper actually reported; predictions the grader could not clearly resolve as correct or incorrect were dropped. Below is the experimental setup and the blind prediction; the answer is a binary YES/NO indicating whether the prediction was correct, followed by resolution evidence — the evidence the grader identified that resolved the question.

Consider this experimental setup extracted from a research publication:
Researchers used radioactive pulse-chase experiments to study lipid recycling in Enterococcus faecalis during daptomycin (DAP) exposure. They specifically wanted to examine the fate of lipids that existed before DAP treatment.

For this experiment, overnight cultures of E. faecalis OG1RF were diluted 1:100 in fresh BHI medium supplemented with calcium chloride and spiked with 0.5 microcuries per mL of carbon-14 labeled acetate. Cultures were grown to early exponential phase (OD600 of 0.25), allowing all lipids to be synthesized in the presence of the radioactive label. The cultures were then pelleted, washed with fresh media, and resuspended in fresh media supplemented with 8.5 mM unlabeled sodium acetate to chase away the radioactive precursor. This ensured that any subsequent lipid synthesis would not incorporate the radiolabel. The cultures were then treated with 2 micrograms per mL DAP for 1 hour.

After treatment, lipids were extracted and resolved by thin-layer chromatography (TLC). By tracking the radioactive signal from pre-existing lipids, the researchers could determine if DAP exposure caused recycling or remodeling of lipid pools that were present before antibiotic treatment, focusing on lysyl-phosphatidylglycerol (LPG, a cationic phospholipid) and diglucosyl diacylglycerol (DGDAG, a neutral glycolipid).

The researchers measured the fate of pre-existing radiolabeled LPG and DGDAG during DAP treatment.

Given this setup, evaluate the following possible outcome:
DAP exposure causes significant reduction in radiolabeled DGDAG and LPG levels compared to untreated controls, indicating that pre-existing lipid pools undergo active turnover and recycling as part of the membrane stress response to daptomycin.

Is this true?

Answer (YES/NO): NO